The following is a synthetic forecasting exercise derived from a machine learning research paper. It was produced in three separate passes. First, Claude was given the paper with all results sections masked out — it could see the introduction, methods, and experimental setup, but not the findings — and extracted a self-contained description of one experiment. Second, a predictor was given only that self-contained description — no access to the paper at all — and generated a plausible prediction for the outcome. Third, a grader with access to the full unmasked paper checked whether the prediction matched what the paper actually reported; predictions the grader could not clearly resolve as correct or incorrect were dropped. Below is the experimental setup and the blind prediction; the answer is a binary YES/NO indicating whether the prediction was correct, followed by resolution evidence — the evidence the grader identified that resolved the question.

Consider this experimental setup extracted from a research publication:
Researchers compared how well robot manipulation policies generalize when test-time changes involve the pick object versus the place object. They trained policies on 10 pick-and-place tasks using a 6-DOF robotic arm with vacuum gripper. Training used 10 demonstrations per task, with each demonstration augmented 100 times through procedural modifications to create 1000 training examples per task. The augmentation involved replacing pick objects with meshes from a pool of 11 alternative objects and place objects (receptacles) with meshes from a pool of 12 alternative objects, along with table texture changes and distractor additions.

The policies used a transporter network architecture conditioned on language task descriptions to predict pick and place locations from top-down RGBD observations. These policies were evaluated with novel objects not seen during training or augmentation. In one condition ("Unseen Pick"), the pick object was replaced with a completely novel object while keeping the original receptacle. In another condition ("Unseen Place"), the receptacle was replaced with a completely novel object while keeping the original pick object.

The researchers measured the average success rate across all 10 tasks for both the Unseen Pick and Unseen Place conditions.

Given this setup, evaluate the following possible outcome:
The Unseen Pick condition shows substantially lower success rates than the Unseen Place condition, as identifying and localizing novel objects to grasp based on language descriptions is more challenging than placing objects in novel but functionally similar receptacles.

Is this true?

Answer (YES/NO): NO